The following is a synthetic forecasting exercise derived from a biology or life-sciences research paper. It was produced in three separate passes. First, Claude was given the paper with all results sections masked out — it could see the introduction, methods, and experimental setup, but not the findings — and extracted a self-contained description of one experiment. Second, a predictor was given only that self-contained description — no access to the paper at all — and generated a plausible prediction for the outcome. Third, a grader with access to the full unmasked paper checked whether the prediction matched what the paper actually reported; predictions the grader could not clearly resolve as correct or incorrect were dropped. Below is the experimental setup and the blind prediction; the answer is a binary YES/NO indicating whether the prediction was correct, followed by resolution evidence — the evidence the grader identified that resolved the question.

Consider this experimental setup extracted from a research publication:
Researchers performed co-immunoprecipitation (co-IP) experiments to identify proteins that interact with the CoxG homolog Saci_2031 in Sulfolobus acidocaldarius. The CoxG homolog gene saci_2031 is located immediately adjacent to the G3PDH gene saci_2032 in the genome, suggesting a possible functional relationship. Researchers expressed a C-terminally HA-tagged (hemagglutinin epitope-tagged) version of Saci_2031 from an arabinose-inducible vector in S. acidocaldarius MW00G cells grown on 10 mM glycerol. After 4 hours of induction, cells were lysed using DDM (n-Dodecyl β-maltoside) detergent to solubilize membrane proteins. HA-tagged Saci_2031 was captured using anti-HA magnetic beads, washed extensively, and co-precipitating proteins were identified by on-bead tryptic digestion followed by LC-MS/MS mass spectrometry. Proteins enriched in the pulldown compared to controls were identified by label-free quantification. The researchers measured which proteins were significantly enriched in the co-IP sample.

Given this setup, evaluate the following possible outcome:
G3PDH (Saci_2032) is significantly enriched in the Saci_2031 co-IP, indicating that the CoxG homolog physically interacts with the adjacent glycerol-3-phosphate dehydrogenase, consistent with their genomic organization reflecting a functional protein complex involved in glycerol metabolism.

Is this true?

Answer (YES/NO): YES